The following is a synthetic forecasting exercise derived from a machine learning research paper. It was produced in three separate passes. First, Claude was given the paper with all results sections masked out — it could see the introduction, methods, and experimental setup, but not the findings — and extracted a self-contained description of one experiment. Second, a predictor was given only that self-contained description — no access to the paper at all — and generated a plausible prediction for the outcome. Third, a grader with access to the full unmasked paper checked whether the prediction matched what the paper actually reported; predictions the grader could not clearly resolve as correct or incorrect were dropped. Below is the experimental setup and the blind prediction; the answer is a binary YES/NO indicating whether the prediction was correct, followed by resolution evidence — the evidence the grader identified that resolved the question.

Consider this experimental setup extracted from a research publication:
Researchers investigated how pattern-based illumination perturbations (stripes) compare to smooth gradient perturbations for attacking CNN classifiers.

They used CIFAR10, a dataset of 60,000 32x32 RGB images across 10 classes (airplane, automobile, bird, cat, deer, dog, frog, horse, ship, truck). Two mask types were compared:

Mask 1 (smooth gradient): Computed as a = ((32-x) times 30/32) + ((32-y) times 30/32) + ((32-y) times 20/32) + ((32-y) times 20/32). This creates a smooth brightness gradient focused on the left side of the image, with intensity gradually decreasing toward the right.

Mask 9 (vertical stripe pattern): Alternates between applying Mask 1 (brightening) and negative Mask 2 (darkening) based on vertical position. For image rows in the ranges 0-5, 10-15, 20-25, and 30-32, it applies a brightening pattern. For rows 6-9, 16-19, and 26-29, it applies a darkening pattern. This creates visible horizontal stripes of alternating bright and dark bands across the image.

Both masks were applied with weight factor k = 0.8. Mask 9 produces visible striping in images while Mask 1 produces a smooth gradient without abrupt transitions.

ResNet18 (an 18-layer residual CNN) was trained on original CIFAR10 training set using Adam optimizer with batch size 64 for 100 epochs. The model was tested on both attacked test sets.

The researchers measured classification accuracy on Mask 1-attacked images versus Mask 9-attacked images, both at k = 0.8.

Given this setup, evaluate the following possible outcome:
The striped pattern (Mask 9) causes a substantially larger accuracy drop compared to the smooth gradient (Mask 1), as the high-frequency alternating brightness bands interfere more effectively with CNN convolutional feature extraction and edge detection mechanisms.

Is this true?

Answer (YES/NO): YES